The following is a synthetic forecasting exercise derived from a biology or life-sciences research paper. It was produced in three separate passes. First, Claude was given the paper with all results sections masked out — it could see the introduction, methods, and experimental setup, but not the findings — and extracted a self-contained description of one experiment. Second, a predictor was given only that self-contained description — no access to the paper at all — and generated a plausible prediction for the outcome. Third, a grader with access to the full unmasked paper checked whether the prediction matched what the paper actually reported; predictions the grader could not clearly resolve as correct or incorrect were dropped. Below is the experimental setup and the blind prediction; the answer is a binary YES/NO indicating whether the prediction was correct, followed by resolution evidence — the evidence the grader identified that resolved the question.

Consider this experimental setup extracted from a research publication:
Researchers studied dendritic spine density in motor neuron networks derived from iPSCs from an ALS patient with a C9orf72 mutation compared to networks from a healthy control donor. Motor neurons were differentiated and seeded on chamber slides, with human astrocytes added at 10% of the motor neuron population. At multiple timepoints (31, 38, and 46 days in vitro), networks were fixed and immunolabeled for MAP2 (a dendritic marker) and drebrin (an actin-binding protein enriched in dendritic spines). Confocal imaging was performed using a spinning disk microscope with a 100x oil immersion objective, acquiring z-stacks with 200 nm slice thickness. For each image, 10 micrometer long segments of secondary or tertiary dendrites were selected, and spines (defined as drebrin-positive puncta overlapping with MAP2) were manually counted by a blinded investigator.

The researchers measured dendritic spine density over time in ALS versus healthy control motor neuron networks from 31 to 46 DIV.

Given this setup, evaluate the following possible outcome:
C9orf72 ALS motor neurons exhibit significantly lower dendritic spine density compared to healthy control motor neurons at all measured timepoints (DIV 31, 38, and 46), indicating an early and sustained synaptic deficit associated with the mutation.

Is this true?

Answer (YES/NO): NO